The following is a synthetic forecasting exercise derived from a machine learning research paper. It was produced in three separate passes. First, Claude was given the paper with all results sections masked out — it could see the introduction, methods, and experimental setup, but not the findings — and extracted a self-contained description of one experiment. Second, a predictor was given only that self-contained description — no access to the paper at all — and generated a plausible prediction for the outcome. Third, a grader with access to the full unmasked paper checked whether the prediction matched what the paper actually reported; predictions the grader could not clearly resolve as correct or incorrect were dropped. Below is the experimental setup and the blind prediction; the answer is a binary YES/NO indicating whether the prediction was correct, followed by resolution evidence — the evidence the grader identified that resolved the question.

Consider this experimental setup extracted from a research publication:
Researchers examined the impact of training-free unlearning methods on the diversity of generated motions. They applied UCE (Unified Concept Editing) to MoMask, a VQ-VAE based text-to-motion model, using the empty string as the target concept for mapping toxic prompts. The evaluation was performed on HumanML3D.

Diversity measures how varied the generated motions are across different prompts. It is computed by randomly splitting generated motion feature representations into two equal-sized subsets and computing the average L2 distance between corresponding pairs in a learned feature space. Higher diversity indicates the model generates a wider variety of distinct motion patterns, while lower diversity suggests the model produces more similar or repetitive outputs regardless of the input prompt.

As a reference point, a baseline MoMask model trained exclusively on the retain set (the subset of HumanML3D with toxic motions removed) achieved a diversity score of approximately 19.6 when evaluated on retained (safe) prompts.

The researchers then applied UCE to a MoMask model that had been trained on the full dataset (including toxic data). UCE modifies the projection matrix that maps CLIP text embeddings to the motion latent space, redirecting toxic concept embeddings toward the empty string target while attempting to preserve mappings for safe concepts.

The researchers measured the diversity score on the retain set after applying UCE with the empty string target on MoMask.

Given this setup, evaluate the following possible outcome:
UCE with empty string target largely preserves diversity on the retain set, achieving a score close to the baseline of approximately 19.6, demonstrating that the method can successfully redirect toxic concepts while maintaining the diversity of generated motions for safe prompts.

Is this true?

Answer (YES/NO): NO